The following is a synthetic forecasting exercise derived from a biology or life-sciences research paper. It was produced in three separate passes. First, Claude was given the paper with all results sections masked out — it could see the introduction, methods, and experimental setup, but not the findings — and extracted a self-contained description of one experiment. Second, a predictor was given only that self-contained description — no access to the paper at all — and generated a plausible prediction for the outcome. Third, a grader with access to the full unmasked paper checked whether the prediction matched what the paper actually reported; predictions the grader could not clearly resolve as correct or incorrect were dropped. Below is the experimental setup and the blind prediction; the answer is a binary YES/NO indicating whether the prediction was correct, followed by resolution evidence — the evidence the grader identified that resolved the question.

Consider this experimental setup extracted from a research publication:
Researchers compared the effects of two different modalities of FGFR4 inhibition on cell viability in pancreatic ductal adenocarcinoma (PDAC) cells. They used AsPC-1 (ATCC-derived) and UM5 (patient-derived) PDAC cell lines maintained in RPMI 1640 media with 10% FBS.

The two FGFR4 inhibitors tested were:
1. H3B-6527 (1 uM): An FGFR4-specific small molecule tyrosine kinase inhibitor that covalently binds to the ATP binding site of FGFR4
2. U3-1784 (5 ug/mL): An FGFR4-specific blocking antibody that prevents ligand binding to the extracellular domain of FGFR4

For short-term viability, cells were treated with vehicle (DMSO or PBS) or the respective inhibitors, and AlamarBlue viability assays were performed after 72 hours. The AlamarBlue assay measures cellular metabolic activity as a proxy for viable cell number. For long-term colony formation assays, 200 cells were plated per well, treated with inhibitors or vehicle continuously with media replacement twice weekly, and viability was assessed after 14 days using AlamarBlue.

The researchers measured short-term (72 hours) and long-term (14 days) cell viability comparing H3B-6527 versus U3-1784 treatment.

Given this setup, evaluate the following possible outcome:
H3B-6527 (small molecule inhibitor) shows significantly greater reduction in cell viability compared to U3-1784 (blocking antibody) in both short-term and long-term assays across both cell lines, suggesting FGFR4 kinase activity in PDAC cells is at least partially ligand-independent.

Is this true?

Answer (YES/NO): NO